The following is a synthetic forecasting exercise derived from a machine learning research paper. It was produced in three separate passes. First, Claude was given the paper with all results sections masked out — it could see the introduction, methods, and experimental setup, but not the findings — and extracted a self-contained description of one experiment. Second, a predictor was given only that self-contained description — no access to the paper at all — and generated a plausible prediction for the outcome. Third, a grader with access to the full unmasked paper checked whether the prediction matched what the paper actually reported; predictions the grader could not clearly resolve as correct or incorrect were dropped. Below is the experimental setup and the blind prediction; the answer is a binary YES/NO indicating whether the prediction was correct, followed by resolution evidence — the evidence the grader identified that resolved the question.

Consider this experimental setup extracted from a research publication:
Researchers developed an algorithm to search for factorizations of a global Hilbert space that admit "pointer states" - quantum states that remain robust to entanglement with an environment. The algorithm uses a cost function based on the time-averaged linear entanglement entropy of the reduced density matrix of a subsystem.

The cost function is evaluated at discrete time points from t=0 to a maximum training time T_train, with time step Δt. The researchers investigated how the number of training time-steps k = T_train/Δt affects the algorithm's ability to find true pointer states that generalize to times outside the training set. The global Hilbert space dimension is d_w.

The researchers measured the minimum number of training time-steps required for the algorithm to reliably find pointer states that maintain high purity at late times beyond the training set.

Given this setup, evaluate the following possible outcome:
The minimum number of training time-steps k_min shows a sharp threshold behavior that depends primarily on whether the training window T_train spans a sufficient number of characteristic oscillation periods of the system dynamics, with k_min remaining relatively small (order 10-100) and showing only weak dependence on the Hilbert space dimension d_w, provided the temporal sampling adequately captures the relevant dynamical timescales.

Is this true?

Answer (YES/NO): NO